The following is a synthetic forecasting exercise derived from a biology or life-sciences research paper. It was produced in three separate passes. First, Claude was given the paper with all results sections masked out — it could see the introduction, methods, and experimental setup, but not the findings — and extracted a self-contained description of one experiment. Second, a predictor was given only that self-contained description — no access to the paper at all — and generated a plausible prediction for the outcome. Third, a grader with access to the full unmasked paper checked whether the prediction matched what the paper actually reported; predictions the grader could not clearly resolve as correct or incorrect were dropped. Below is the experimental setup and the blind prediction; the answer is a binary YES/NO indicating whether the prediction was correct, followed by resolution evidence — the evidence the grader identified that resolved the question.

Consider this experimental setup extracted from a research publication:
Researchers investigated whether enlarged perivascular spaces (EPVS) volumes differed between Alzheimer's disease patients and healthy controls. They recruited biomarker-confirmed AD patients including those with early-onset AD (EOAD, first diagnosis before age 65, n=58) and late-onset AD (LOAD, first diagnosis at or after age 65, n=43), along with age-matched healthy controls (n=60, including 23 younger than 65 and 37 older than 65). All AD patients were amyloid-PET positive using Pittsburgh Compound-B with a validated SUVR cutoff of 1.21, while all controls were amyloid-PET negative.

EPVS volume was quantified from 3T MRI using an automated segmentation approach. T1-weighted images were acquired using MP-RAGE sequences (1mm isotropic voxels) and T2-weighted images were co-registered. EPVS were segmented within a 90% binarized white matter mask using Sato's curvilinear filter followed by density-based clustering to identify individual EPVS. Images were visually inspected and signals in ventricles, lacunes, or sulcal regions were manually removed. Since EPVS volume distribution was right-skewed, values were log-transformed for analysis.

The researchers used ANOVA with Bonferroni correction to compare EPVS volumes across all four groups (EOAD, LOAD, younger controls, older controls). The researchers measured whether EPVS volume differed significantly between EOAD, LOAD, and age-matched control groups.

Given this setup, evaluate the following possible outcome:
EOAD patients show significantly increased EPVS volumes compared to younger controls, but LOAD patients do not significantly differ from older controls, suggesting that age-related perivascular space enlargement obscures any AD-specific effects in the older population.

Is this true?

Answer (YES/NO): NO